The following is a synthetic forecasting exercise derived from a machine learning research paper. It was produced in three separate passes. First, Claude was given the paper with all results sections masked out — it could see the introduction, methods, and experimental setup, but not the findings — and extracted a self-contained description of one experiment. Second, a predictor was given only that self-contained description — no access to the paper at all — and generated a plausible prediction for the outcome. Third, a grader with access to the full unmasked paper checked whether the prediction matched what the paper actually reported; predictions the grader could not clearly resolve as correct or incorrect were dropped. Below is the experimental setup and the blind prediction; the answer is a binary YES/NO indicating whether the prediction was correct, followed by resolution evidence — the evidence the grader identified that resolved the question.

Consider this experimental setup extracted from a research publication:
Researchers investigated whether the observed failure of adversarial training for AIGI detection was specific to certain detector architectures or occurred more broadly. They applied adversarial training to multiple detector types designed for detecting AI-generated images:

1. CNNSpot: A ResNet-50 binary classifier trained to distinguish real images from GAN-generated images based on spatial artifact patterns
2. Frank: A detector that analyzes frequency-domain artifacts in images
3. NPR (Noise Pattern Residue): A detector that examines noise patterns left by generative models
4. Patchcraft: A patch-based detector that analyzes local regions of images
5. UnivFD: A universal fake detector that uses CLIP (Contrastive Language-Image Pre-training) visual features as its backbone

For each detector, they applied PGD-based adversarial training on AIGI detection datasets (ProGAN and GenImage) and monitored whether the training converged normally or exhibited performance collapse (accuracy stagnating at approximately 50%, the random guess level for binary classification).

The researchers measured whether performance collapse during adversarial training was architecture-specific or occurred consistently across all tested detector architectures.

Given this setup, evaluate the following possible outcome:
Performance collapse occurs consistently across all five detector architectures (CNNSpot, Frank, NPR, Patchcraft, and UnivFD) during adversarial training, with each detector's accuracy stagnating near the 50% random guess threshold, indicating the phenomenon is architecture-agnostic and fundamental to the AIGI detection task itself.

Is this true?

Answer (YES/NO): NO